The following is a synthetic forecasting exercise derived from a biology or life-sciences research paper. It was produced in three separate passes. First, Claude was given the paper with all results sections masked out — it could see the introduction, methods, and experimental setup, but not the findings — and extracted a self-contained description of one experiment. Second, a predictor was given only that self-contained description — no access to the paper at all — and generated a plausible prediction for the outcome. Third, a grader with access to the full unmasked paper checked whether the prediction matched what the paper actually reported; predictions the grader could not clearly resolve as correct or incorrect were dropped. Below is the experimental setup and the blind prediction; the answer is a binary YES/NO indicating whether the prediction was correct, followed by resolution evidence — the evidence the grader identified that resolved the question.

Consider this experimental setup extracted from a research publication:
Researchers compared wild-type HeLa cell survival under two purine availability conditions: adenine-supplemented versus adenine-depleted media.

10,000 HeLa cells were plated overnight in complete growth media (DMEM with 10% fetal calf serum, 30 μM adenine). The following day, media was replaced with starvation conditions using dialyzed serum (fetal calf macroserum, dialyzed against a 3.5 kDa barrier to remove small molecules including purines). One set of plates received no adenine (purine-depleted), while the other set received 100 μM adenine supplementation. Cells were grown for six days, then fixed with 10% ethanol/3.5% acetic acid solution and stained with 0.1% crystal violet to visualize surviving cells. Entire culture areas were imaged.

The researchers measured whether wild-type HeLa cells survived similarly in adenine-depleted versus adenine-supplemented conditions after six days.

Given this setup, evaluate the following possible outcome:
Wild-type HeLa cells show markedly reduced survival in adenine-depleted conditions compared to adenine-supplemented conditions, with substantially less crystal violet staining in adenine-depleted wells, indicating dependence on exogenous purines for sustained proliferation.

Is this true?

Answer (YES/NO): NO